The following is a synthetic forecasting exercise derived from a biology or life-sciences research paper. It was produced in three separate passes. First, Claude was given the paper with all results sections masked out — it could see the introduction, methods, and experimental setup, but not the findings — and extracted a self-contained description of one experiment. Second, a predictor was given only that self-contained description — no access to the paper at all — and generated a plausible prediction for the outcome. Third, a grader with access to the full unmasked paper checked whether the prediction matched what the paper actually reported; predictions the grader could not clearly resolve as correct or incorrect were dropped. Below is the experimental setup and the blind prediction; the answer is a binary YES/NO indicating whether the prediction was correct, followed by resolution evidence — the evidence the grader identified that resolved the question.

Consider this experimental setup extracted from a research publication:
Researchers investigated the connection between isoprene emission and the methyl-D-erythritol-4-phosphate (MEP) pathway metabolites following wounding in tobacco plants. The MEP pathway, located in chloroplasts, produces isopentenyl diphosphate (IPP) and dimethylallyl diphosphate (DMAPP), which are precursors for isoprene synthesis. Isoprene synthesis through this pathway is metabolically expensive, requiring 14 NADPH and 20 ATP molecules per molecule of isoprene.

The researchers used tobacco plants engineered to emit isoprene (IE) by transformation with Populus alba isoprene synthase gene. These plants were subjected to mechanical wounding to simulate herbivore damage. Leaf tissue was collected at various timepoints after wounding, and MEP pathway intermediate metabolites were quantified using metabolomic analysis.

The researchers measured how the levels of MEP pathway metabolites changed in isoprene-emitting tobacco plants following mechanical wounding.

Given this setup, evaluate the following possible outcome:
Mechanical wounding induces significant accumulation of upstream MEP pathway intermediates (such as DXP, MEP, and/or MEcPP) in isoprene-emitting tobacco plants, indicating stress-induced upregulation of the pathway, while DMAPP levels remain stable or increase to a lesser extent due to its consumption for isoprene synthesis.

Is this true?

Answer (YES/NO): NO